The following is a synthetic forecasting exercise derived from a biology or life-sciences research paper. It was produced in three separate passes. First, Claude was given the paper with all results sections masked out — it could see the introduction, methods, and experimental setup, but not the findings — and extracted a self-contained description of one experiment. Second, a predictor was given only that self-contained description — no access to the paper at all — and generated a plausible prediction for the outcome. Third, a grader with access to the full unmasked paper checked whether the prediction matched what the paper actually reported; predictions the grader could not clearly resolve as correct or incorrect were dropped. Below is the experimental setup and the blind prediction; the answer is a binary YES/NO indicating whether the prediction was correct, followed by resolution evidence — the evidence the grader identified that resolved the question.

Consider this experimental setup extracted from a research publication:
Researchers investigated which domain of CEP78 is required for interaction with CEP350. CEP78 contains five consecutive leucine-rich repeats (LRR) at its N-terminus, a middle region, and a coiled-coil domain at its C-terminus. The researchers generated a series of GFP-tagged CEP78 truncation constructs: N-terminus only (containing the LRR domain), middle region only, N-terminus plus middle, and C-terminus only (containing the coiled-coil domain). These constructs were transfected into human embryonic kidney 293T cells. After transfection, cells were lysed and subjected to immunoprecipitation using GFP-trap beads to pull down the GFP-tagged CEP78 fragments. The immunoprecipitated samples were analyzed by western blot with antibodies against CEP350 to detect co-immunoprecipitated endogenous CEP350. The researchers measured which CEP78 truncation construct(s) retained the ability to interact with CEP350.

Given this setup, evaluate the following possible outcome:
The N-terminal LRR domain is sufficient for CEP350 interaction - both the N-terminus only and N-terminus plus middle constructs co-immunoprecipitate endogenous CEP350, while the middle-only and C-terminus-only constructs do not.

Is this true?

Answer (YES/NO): NO